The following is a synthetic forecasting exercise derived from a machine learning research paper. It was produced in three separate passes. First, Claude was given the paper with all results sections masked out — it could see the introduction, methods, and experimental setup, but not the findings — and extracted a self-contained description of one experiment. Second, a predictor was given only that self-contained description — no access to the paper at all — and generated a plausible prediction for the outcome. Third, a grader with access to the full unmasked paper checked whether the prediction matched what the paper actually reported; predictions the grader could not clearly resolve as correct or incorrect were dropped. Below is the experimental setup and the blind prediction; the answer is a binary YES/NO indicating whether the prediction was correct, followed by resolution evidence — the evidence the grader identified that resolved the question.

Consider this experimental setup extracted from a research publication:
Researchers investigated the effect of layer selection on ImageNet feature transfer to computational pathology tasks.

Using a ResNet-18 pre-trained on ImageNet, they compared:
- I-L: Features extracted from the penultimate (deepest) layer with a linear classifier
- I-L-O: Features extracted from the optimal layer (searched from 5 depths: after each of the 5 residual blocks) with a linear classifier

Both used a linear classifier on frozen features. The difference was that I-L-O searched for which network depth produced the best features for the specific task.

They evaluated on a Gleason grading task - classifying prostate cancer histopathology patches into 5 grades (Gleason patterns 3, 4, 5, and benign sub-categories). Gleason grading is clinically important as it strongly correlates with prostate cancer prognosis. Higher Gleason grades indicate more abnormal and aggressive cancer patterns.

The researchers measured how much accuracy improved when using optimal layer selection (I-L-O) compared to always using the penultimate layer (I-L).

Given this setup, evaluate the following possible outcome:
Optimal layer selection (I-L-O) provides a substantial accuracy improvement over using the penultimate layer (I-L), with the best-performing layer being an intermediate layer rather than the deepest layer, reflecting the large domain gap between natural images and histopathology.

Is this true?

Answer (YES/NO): YES